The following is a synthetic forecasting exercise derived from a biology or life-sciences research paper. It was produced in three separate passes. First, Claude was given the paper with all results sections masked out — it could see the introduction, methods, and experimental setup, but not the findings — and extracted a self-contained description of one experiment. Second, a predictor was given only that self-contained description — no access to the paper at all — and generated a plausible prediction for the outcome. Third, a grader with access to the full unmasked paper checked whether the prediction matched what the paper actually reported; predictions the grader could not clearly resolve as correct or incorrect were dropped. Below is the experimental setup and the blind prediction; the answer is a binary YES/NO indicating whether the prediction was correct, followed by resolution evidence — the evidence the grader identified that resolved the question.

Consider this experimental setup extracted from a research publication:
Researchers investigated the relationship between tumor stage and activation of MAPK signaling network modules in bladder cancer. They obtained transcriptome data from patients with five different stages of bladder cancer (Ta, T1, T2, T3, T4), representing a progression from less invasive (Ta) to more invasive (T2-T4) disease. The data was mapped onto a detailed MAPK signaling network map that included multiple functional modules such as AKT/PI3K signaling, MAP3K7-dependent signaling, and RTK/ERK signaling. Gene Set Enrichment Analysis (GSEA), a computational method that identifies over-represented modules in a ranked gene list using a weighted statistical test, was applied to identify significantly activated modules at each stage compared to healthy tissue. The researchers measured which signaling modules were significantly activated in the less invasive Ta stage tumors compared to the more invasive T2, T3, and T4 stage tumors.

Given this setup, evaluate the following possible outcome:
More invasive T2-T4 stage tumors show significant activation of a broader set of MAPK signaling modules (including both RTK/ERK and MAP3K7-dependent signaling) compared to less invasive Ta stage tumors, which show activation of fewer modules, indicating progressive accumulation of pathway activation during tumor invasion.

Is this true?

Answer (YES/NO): NO